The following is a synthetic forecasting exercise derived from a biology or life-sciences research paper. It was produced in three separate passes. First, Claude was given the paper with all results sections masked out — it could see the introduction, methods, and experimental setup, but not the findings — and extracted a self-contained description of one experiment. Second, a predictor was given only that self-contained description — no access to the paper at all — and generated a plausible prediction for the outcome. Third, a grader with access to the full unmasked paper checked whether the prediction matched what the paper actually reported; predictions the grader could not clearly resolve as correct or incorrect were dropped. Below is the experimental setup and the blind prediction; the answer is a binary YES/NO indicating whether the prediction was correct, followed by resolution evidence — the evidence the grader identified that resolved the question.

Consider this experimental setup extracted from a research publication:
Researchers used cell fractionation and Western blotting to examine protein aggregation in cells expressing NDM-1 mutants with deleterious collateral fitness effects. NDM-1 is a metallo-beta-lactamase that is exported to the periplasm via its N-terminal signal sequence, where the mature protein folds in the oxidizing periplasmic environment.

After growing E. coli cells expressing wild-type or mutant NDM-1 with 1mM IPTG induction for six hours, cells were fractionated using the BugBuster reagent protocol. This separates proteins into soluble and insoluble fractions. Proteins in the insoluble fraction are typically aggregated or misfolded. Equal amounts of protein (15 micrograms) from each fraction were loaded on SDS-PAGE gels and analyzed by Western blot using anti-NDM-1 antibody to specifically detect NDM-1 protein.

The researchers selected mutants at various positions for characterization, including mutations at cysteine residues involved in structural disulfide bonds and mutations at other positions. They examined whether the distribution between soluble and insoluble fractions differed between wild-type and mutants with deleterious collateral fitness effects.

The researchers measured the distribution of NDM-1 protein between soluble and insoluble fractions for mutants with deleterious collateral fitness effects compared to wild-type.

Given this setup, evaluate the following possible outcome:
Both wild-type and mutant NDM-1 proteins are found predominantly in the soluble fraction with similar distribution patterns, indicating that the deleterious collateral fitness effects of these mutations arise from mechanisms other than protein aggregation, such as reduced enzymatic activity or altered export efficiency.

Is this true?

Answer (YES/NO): NO